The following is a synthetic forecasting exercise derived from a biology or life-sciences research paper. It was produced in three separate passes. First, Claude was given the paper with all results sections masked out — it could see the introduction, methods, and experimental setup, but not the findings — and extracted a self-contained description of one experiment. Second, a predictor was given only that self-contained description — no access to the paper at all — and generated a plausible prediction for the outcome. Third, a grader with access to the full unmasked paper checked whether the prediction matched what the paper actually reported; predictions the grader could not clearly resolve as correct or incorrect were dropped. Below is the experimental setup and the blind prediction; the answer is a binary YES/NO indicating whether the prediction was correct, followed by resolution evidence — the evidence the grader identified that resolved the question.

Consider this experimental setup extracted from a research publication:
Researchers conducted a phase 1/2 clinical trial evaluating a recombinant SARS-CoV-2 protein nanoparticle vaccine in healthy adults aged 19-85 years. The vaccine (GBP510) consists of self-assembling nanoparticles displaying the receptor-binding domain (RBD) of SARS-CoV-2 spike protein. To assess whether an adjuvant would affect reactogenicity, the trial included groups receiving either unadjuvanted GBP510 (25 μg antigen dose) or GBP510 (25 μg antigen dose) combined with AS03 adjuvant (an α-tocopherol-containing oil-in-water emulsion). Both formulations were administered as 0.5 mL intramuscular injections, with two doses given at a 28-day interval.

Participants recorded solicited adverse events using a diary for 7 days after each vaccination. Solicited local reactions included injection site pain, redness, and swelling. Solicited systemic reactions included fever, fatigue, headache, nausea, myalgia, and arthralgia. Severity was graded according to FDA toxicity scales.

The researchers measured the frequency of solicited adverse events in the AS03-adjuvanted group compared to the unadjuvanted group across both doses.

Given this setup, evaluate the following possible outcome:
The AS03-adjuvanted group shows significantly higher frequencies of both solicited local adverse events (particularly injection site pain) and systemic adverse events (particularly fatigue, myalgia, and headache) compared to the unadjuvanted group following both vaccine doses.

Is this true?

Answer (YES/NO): YES